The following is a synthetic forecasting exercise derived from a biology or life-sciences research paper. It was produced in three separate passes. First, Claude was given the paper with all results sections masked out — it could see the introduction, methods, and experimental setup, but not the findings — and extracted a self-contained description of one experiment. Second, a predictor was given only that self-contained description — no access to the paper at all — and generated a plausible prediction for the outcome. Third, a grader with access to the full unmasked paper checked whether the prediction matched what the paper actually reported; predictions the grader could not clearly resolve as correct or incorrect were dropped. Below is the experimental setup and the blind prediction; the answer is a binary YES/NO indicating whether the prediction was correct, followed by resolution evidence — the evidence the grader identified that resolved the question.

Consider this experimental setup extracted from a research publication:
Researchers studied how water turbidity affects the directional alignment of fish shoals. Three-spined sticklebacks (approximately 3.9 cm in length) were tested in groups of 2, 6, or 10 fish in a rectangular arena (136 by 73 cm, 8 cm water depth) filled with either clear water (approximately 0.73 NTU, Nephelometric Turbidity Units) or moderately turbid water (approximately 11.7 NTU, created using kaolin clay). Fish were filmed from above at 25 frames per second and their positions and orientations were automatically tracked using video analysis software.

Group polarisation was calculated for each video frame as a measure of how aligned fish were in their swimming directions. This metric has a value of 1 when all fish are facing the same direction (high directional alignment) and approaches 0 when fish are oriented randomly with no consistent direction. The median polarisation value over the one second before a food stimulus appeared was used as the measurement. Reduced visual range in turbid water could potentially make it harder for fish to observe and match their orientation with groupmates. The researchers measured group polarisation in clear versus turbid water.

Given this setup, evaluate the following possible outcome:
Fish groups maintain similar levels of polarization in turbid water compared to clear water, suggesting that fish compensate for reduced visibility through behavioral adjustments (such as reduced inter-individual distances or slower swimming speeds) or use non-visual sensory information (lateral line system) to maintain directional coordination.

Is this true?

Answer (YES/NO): NO